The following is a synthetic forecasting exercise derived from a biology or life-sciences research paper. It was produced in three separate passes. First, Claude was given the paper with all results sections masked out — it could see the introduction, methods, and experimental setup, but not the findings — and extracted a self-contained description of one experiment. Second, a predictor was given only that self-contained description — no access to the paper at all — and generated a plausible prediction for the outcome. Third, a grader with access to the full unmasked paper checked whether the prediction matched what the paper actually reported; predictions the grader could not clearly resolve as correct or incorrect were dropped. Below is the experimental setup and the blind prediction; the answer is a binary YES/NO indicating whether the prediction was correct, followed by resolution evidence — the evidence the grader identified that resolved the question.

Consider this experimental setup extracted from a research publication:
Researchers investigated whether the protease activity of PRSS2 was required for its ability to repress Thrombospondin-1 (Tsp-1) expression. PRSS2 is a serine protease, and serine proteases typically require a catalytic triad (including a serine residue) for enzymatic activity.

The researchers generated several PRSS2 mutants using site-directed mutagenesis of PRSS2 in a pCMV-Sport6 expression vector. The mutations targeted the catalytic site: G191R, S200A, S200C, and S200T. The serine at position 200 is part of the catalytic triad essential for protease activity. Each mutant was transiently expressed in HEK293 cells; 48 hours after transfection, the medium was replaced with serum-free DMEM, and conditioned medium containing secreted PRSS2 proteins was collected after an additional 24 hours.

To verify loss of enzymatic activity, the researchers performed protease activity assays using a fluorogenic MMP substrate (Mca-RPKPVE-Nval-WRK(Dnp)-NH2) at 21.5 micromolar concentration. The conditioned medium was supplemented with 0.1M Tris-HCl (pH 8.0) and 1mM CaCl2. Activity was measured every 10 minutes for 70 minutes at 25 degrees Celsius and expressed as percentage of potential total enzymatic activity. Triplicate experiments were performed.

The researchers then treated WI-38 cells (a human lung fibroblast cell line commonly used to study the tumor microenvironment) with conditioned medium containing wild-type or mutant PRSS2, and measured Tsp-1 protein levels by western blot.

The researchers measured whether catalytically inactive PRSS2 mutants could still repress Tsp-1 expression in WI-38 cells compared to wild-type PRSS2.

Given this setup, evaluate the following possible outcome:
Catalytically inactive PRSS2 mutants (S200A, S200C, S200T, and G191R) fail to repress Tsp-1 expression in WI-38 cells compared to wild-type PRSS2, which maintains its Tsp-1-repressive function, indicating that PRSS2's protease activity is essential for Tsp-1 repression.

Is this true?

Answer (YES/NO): NO